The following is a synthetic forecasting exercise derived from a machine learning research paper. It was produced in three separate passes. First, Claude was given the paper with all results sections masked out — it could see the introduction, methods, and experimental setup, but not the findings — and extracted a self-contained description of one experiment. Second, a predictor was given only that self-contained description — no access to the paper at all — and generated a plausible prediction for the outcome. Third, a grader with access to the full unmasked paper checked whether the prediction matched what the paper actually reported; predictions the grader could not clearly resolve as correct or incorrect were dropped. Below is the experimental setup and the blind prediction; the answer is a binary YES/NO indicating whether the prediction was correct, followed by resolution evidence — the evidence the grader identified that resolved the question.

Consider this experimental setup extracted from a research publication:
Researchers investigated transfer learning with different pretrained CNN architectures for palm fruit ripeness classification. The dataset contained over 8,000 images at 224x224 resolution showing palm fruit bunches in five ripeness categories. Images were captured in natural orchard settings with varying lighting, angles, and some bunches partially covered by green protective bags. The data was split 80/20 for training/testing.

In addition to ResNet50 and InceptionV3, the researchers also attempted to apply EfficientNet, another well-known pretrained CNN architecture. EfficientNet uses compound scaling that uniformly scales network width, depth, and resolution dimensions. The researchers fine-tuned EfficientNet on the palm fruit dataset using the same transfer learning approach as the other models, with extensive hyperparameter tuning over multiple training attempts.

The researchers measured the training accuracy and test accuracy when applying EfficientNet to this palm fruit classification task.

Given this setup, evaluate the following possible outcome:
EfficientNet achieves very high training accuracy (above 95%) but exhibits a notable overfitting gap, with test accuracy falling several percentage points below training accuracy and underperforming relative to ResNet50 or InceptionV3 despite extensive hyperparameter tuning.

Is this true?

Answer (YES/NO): NO